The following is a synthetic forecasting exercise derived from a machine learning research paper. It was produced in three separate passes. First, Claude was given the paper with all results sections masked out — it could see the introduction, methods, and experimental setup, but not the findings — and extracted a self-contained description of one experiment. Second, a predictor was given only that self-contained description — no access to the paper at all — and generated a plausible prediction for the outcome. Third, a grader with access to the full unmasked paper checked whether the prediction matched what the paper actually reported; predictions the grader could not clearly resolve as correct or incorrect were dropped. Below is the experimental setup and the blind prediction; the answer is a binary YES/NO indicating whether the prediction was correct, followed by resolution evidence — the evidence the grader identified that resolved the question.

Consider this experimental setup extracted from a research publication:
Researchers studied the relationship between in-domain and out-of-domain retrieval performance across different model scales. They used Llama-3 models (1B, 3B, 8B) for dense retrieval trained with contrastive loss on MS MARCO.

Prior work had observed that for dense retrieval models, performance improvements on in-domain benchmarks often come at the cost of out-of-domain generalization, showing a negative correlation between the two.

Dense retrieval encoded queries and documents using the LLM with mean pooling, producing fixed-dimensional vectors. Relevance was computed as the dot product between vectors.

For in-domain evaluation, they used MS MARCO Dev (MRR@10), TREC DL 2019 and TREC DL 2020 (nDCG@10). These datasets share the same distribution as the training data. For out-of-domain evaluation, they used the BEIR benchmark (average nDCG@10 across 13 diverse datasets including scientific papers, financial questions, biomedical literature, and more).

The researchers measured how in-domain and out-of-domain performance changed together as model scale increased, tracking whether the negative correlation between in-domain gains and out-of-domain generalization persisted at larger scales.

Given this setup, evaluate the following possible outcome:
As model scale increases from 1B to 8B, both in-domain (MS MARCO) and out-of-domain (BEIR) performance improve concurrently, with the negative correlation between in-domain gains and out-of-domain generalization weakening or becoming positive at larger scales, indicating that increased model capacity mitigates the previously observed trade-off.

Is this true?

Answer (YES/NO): YES